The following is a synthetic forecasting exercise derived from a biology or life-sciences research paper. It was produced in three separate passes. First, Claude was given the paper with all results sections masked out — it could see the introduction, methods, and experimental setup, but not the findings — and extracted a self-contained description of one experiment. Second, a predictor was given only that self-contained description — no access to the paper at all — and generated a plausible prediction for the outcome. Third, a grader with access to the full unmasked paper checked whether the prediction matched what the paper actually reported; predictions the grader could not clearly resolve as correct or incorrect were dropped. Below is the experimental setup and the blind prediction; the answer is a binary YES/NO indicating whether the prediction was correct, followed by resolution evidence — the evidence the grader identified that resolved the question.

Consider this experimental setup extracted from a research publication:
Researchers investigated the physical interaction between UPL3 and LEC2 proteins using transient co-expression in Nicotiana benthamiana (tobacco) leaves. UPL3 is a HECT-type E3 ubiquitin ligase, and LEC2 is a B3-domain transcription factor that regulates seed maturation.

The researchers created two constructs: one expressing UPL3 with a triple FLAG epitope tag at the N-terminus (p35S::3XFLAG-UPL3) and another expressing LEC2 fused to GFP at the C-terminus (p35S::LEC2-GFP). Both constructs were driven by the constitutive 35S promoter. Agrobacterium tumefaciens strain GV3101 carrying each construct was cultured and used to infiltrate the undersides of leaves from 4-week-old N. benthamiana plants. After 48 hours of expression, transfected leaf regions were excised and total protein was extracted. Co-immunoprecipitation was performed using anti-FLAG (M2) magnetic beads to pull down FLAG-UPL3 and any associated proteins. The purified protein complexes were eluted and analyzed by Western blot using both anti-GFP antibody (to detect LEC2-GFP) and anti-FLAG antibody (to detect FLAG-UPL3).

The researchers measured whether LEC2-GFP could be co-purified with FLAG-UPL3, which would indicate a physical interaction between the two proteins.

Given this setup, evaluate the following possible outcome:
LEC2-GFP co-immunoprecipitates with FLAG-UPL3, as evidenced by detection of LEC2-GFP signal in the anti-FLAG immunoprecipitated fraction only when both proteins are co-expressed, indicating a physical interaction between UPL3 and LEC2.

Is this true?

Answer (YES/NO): YES